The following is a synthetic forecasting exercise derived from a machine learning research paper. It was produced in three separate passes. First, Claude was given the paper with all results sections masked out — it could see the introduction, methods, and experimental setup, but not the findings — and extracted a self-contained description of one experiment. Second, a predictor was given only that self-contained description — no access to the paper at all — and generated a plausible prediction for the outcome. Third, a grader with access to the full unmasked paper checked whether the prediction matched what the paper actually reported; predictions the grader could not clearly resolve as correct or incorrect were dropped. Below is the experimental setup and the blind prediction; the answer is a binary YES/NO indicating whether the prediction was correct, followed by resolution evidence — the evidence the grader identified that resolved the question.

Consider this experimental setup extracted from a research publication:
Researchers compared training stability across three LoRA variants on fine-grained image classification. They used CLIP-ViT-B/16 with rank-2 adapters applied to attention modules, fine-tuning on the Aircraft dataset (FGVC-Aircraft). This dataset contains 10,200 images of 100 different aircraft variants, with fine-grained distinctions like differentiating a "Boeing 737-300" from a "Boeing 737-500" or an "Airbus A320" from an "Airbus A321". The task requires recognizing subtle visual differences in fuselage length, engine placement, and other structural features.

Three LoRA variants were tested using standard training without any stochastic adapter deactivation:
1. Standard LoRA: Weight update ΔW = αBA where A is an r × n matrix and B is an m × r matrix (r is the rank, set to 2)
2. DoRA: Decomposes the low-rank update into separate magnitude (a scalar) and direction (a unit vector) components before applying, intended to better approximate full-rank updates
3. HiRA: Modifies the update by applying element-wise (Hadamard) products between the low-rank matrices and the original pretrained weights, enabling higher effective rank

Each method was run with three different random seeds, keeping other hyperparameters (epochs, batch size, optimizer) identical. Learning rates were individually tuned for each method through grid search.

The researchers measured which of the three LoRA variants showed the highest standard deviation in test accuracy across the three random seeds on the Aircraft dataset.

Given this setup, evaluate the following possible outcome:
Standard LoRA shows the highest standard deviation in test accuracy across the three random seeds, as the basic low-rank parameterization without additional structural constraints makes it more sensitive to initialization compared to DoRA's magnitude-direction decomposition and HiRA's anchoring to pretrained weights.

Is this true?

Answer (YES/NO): NO